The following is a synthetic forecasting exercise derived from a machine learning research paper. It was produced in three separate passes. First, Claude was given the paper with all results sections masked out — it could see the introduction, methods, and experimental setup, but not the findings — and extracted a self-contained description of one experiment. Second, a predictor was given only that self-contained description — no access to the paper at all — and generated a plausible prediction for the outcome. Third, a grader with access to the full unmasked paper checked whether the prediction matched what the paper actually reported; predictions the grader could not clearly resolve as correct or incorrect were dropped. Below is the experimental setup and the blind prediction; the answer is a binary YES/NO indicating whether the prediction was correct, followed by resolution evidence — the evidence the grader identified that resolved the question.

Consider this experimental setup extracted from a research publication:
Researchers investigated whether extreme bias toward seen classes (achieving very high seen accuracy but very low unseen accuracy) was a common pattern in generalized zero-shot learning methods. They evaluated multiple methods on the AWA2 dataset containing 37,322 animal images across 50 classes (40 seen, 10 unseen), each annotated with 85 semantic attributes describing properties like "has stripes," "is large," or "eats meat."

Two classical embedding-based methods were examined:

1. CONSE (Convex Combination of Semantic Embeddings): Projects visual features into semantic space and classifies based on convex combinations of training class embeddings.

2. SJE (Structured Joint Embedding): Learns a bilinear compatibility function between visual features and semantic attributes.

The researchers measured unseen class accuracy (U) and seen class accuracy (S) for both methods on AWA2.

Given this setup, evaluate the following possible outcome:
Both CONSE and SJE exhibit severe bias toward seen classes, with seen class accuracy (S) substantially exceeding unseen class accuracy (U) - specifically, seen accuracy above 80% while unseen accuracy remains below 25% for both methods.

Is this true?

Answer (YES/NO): NO